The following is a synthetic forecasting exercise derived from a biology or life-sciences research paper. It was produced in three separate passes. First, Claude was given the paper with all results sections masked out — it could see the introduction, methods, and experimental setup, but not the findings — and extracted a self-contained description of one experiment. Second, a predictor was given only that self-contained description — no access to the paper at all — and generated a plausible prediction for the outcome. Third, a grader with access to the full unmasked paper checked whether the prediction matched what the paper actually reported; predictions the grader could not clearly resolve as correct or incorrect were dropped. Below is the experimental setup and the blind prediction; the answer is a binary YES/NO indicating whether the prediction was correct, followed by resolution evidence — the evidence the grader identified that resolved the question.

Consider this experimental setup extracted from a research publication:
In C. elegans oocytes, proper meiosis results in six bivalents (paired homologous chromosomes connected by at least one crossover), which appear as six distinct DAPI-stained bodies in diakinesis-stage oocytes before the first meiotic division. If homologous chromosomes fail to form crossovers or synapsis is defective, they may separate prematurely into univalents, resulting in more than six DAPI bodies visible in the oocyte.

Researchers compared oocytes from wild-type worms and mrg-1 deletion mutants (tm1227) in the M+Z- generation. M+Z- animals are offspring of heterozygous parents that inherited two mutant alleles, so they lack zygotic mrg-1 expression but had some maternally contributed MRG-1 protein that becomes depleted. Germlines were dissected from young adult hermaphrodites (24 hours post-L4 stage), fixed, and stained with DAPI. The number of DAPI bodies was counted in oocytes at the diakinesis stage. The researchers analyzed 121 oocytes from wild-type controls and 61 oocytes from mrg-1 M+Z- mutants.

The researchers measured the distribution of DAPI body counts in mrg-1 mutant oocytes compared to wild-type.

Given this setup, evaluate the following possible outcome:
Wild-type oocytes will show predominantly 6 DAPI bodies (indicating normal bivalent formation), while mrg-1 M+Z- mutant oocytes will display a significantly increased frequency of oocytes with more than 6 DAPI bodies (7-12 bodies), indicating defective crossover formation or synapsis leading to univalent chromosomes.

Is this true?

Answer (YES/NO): YES